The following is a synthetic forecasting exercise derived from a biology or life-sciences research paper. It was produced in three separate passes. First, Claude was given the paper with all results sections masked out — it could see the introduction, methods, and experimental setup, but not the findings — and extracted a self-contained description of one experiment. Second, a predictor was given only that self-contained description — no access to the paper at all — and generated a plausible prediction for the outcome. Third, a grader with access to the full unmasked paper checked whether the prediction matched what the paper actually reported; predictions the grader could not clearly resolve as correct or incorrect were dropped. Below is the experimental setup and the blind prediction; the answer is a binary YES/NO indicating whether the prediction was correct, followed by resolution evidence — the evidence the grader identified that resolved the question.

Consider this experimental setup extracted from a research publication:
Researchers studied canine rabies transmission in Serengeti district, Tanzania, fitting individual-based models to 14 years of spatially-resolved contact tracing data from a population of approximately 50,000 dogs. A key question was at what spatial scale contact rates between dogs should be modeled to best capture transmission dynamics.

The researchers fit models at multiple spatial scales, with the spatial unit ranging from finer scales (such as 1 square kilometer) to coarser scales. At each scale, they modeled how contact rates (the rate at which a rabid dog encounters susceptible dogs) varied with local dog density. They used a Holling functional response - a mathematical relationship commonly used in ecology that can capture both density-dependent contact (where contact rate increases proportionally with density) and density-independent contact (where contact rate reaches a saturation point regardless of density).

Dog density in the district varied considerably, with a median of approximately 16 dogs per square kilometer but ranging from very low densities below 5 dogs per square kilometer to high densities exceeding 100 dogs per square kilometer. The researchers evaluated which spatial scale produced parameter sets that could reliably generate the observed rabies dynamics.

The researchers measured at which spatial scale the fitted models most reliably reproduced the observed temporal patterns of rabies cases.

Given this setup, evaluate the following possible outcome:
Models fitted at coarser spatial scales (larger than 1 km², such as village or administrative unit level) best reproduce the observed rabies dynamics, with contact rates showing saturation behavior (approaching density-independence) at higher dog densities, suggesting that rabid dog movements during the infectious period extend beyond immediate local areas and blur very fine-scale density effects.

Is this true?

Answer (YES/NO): NO